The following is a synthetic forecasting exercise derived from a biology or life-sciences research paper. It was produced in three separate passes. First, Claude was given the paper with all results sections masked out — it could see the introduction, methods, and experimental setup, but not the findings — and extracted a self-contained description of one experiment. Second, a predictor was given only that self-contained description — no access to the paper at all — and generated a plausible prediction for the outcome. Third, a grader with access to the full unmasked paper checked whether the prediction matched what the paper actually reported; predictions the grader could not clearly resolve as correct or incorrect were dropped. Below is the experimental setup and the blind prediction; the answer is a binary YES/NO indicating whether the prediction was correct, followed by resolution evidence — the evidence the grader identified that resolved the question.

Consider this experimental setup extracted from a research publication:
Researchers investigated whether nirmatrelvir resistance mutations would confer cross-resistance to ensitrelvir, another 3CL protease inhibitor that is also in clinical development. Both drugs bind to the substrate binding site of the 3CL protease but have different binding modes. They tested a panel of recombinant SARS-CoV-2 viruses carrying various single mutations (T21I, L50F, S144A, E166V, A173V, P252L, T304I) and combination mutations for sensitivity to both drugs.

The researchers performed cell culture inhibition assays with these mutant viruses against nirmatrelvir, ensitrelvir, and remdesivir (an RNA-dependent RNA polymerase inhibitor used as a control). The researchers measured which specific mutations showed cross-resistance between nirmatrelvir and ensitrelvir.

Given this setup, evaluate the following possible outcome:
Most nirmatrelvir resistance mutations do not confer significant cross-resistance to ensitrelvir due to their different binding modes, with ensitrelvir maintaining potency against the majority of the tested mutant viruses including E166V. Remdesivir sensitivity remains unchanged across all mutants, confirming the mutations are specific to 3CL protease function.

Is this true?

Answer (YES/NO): NO